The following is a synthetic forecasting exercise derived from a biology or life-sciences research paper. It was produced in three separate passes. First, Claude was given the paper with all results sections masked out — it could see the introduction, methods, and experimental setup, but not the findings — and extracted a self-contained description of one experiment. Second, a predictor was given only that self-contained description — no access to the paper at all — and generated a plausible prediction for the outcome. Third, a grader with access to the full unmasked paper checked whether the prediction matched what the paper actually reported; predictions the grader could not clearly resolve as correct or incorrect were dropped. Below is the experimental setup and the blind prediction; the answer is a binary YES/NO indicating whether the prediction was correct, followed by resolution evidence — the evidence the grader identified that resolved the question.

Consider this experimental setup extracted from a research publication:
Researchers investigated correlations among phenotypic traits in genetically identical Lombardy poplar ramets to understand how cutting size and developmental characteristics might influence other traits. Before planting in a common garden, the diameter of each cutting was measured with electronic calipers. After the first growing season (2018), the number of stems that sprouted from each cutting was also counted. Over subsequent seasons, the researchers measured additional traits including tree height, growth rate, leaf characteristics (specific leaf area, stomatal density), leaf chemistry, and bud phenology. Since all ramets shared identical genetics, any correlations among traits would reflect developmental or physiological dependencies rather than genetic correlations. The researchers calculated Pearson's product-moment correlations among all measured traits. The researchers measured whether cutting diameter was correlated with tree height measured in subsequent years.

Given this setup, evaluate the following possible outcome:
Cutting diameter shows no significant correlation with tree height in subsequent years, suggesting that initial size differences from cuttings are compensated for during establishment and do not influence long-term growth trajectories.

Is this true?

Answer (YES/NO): NO